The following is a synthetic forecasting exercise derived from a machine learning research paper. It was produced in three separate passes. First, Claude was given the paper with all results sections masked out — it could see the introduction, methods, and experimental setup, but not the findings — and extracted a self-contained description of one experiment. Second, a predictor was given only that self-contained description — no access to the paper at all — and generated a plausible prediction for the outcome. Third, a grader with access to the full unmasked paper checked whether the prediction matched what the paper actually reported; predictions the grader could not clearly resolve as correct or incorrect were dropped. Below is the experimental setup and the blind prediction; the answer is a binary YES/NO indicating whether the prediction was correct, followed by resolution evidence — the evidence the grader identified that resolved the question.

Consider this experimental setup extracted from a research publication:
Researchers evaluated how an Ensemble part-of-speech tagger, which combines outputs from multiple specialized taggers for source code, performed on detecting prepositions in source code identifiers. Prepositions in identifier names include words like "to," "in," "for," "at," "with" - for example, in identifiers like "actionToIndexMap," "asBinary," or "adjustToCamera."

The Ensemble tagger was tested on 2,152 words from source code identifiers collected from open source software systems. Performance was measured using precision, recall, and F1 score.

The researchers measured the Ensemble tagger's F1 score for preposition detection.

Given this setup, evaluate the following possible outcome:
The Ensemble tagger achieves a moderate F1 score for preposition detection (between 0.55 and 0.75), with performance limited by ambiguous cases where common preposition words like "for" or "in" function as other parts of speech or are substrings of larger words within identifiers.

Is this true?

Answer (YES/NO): YES